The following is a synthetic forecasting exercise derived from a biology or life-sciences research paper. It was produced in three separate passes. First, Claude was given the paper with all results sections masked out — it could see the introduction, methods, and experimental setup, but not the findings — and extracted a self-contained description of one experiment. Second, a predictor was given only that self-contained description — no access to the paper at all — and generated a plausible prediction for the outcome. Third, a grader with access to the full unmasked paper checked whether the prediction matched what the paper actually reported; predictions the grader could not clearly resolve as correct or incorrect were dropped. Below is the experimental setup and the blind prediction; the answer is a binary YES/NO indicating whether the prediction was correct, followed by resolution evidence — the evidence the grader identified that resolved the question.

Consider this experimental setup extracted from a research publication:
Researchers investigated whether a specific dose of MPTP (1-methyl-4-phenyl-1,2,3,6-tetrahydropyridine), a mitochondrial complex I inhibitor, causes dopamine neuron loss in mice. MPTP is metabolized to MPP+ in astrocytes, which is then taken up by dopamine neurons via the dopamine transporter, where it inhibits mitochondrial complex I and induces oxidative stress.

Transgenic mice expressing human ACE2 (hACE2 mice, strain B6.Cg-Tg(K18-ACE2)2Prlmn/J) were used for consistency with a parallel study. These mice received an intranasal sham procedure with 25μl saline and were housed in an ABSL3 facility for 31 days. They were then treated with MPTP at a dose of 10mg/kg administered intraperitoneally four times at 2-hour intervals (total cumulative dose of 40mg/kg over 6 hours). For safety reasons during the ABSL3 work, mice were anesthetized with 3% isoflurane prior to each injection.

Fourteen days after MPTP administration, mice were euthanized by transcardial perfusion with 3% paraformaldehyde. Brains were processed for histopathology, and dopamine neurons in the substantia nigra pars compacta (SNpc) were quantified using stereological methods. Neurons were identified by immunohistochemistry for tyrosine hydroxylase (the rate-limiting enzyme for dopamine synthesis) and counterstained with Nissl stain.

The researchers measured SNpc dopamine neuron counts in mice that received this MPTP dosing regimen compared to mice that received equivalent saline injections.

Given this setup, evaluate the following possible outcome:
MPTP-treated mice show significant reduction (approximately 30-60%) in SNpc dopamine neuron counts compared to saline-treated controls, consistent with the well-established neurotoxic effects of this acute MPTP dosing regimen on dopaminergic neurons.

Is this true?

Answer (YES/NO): NO